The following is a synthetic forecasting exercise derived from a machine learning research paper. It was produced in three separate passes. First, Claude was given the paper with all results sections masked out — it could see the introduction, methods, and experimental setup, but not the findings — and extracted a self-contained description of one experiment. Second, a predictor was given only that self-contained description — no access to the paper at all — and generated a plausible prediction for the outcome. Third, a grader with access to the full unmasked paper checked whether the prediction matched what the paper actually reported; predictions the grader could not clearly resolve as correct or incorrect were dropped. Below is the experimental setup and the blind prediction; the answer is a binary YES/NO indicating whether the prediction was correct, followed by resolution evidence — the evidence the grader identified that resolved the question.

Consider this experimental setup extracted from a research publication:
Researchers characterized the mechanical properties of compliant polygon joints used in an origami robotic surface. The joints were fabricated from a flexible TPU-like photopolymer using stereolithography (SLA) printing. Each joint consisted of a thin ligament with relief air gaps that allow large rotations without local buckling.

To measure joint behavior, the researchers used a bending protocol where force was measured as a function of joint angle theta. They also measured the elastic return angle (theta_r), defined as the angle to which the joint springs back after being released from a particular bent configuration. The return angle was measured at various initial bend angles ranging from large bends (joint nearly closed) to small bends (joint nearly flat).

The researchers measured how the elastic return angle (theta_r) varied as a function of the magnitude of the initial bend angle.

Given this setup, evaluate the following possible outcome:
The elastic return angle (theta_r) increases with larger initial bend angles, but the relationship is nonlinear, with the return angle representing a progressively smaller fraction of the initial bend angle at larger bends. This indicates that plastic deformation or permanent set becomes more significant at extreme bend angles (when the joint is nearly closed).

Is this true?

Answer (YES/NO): NO